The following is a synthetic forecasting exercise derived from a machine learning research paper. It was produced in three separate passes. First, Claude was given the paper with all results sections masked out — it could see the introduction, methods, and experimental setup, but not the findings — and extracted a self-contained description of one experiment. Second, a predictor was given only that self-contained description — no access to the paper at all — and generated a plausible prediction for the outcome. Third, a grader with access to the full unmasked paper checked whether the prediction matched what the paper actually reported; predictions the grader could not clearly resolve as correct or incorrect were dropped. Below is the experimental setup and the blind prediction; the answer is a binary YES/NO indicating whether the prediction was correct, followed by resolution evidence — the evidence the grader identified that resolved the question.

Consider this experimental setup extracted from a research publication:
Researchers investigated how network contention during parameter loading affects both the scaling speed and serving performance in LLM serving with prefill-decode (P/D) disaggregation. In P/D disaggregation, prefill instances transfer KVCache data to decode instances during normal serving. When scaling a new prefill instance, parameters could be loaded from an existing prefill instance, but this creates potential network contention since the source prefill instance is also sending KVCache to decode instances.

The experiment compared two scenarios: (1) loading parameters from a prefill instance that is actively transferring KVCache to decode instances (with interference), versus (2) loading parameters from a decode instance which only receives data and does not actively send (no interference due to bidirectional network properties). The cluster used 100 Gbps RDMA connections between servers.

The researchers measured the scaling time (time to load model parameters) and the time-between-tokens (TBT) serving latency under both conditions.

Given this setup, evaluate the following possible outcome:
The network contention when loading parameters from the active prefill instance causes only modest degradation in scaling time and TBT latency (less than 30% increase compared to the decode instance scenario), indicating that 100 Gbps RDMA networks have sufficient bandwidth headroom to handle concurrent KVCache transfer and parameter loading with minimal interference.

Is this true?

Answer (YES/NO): NO